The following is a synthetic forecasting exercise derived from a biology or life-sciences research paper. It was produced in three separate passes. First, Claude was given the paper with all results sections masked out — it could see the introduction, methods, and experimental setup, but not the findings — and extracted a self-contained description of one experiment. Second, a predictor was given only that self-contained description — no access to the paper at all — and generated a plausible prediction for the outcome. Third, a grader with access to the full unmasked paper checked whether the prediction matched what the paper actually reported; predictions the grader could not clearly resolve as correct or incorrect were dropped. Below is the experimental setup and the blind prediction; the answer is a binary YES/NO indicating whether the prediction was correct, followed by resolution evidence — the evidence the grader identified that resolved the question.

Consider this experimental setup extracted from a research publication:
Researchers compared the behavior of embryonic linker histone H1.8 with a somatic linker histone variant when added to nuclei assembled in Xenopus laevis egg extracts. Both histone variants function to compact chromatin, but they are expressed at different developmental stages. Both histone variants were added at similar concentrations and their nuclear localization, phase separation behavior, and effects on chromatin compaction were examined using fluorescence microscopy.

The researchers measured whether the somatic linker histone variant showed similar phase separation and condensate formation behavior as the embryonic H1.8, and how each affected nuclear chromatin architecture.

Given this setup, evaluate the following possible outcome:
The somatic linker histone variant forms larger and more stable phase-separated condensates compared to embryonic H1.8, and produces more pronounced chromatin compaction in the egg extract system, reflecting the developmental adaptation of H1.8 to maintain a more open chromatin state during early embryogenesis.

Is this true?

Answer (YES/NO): NO